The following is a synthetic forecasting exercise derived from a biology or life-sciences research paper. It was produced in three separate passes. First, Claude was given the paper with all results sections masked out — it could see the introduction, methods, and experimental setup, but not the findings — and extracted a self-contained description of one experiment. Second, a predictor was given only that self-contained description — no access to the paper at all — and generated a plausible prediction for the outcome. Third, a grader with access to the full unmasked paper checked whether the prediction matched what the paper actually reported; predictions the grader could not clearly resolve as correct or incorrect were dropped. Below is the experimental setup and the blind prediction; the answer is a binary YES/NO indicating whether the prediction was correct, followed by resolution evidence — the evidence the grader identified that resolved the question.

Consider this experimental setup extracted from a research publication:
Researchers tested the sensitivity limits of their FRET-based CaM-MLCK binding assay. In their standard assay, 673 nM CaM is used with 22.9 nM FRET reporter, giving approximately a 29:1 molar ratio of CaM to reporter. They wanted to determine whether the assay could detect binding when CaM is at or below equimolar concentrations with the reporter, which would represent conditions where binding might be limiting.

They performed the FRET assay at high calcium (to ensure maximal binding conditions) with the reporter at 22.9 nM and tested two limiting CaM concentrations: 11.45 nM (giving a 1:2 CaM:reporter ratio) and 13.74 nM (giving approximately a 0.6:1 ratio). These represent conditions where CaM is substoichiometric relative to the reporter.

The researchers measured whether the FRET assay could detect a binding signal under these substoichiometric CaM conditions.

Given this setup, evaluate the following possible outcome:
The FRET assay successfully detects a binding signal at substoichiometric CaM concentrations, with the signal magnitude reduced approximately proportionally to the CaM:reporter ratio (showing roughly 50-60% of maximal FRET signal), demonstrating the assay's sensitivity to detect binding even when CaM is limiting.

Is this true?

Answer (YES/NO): NO